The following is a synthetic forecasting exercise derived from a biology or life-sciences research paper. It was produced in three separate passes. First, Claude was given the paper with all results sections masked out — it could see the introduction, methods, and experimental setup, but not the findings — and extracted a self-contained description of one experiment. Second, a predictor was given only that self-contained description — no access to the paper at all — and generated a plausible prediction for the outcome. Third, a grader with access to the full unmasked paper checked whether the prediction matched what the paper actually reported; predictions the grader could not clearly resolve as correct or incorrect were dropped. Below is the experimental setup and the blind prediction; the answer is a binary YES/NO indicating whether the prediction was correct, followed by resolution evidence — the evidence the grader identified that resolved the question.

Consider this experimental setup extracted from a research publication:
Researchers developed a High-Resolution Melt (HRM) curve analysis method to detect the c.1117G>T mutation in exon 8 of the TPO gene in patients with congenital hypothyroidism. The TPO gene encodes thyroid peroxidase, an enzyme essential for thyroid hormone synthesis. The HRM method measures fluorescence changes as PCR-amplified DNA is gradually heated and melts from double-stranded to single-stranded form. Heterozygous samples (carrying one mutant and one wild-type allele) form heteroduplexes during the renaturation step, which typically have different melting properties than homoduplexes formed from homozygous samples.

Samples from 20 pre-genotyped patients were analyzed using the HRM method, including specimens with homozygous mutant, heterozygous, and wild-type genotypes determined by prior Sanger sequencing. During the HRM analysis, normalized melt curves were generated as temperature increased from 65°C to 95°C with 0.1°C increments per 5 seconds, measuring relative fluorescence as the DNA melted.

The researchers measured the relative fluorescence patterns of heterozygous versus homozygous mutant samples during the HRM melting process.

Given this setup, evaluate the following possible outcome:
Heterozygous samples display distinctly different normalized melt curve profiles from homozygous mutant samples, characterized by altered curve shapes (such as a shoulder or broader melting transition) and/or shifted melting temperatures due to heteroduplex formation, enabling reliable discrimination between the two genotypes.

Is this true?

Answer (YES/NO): YES